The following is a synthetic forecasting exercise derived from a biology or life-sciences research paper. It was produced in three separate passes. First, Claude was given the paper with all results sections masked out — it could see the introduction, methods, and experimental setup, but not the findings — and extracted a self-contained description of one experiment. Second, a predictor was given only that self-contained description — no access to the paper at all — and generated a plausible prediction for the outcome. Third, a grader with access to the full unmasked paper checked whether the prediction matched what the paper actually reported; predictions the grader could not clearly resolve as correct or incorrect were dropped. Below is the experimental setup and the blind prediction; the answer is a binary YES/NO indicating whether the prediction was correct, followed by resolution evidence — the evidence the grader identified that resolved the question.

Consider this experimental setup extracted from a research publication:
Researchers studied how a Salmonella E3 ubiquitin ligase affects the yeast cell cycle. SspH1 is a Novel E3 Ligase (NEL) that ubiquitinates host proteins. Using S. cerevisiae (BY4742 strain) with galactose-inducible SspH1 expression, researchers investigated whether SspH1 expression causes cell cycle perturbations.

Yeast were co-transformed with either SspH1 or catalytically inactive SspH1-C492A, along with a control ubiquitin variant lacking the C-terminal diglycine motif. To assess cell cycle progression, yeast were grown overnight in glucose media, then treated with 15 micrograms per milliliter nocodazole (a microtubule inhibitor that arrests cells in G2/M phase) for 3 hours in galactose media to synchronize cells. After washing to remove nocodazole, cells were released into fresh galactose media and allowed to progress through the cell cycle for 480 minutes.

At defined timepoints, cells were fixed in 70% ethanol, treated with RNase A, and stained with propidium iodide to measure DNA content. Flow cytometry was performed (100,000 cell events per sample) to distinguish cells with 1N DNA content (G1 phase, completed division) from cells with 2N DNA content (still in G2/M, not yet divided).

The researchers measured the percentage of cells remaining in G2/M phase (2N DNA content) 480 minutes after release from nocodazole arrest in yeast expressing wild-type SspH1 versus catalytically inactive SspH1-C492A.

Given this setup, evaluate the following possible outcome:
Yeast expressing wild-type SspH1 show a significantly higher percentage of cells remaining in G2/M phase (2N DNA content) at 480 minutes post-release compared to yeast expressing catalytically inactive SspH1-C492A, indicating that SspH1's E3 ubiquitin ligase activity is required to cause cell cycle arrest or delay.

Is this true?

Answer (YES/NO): YES